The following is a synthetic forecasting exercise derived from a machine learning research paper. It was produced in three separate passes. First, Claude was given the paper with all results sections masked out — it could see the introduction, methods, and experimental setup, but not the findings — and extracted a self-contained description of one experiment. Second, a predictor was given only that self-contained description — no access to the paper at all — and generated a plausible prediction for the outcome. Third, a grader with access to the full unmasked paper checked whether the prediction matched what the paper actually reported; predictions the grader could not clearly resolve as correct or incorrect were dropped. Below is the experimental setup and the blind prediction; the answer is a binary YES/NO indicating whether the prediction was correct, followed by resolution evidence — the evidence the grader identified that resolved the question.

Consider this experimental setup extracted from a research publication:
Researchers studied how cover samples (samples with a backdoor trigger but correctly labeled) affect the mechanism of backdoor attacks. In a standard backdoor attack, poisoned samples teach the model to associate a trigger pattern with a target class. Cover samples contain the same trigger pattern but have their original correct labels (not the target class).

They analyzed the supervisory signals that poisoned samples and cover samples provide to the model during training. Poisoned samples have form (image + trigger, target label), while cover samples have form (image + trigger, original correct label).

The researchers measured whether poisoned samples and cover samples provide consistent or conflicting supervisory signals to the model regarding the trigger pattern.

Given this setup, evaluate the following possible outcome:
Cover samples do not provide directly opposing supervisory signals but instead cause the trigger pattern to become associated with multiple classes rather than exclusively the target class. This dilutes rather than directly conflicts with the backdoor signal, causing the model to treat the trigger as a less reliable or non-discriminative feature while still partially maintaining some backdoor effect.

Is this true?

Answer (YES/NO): NO